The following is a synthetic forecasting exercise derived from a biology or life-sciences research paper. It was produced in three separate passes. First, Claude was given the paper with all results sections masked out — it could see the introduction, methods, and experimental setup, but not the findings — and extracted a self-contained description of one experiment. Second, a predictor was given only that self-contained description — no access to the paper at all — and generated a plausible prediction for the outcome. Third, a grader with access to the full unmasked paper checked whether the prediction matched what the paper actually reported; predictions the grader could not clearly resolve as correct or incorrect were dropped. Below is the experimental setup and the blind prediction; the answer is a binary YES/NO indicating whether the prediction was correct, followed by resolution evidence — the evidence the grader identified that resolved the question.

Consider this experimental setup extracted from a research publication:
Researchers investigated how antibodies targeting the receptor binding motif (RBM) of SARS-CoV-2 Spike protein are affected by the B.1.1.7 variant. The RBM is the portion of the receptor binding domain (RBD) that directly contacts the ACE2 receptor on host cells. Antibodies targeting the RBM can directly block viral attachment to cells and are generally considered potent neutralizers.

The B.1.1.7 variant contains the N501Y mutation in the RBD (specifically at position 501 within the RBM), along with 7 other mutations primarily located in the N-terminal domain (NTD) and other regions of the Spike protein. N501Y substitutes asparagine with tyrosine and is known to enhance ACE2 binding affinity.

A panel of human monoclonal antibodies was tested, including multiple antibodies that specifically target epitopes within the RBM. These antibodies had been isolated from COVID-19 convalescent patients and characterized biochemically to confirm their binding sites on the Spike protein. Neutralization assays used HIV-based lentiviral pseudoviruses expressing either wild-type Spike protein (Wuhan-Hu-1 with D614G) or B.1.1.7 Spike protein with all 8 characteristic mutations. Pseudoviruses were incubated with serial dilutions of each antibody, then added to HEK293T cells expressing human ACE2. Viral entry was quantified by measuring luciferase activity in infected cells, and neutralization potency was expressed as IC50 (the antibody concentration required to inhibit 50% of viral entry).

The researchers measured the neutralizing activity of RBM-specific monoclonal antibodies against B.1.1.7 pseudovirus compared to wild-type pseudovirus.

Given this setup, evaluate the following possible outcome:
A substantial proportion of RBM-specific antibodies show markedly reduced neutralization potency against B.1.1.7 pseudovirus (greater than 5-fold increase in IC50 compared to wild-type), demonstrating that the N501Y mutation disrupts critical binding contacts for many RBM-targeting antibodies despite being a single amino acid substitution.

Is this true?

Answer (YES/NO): NO